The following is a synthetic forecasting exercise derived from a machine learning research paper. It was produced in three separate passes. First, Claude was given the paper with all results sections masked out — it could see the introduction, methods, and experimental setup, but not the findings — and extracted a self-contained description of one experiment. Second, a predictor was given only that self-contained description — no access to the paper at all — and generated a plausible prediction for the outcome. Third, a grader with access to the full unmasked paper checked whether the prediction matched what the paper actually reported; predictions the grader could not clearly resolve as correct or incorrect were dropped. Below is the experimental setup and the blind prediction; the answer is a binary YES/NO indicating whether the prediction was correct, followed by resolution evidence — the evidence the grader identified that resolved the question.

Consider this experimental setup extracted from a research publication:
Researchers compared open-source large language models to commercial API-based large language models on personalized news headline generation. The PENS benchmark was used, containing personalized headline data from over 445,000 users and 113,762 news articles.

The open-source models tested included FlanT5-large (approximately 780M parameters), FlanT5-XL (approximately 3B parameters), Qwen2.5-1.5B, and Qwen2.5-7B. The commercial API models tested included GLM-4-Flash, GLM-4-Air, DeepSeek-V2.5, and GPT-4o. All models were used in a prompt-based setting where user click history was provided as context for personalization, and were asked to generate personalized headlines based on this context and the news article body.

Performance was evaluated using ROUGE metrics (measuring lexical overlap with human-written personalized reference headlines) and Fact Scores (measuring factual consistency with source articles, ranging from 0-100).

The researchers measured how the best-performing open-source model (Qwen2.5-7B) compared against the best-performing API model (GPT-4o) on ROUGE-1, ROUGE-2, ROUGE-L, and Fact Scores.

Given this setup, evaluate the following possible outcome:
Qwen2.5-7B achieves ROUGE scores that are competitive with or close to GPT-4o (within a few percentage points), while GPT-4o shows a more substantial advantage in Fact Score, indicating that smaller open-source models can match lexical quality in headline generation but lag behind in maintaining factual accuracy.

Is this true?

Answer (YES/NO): YES